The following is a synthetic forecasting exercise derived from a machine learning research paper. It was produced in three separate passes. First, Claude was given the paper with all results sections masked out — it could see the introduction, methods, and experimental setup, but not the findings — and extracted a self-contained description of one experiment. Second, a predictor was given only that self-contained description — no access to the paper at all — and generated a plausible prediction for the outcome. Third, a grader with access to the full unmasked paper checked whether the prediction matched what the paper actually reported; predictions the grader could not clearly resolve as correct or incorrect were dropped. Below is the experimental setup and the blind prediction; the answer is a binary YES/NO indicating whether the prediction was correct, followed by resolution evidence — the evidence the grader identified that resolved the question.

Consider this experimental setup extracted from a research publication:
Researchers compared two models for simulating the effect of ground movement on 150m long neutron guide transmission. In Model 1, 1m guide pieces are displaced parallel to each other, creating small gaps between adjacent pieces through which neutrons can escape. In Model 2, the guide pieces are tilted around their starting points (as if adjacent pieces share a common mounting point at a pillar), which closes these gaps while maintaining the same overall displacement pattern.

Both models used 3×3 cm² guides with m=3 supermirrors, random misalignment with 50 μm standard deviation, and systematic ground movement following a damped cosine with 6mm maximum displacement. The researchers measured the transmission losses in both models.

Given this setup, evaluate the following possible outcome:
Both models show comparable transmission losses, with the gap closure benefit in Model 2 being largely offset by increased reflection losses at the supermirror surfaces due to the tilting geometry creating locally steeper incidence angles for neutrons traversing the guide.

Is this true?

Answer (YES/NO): NO